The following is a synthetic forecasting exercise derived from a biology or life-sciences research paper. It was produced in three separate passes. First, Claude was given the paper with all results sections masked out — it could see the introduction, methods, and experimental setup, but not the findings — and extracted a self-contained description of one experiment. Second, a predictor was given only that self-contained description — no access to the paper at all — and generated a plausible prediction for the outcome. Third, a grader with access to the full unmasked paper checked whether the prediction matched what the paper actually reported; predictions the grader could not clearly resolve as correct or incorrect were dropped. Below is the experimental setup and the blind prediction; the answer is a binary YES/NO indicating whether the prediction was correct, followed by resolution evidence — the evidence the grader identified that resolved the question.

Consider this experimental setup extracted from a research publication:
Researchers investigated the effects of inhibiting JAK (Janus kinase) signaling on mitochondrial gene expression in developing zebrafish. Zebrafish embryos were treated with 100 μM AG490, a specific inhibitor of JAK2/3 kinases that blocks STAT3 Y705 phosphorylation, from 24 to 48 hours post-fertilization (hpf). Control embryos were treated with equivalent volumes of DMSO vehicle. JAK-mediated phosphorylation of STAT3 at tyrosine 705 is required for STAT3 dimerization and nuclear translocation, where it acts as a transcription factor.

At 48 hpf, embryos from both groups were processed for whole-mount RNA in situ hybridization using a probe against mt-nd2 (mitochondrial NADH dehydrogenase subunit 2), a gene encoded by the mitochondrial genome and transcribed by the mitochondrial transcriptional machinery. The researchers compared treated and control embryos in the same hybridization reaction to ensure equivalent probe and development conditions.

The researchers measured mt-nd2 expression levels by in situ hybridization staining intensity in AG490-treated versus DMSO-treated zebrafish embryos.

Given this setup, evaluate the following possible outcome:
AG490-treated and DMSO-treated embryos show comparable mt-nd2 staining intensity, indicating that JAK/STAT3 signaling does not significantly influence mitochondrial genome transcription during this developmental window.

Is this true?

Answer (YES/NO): YES